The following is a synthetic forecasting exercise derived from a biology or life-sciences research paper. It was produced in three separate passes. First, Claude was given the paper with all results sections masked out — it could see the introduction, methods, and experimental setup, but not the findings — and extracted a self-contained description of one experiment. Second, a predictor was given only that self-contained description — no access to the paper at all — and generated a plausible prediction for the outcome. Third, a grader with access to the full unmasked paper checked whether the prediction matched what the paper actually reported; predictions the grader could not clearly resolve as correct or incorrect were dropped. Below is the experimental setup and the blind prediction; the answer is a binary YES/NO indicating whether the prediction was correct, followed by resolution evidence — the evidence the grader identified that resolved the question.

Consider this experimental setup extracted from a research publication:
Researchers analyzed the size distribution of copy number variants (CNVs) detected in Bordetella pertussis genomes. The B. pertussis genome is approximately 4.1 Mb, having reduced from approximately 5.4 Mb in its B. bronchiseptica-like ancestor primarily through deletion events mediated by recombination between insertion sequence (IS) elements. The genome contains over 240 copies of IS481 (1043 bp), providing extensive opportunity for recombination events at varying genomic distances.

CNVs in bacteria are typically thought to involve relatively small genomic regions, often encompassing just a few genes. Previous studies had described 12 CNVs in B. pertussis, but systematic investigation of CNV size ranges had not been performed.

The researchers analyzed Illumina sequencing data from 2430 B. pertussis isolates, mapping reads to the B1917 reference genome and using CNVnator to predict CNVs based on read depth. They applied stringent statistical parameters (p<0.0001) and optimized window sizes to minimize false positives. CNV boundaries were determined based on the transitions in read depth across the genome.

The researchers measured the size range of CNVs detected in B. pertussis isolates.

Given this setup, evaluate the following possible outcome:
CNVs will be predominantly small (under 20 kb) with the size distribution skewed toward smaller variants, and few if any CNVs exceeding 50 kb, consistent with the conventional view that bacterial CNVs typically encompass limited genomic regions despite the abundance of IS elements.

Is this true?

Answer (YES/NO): NO